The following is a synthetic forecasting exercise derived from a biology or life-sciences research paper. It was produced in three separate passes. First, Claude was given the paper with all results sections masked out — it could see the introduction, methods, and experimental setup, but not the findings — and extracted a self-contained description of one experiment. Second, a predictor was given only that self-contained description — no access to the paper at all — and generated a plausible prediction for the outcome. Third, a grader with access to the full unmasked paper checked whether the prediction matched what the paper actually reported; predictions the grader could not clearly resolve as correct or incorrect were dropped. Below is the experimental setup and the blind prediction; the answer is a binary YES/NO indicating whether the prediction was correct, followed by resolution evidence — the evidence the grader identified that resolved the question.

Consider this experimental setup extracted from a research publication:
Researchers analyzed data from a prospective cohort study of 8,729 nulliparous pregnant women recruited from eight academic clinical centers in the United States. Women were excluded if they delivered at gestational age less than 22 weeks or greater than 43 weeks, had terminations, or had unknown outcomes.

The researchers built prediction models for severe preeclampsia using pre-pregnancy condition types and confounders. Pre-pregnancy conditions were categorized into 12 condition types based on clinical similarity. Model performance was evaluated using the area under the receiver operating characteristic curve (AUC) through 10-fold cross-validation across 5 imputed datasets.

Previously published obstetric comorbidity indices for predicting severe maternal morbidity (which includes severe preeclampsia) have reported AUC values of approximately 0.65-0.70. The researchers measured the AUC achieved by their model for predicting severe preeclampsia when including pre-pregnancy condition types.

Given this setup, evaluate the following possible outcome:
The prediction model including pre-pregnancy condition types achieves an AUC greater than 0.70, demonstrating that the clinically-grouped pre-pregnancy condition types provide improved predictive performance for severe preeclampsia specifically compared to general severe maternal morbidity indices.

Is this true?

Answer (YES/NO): NO